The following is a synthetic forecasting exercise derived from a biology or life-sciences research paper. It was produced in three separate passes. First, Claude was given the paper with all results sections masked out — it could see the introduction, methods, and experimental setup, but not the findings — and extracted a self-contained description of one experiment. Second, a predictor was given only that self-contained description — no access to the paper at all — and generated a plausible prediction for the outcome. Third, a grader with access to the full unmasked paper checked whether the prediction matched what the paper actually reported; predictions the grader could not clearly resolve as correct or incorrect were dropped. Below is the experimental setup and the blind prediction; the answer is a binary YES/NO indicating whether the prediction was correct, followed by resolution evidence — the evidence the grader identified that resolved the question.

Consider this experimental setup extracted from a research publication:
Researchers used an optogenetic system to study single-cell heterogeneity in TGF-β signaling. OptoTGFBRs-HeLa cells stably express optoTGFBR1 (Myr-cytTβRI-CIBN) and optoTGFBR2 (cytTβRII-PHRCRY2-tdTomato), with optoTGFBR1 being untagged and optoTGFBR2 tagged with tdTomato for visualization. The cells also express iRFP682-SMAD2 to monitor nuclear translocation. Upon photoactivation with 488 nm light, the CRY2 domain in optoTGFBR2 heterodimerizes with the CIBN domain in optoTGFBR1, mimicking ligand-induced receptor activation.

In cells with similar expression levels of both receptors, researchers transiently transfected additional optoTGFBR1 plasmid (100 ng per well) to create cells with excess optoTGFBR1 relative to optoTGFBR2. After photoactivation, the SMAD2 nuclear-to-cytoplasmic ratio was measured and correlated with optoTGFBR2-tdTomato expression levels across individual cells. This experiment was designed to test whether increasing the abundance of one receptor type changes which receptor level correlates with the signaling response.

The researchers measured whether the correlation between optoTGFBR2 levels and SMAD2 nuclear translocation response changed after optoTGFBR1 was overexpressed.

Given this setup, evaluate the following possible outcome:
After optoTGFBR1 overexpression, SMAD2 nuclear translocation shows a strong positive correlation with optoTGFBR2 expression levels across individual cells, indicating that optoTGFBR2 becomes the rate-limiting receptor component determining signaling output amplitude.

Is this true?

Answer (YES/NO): YES